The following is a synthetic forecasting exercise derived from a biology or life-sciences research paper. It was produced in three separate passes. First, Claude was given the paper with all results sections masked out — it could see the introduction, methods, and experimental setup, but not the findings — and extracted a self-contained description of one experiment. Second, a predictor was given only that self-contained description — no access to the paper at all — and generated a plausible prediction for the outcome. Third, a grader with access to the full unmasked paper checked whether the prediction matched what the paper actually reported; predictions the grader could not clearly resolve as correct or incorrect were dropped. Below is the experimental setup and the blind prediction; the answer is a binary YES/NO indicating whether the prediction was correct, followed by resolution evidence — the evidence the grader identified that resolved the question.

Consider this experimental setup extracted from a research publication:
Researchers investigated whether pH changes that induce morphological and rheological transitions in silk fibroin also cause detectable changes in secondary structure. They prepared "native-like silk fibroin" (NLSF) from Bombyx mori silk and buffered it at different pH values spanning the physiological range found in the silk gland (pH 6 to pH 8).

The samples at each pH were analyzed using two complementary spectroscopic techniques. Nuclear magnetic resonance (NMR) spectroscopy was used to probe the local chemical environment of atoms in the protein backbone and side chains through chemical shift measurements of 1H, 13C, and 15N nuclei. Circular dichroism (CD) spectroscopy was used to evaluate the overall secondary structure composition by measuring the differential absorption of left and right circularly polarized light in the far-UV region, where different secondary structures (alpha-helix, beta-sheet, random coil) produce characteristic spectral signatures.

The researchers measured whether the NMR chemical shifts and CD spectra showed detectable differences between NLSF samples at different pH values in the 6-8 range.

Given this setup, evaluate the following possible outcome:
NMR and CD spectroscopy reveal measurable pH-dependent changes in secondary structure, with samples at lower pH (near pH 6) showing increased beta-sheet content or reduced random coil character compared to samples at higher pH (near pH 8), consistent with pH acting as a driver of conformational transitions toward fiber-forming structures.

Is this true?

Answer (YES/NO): NO